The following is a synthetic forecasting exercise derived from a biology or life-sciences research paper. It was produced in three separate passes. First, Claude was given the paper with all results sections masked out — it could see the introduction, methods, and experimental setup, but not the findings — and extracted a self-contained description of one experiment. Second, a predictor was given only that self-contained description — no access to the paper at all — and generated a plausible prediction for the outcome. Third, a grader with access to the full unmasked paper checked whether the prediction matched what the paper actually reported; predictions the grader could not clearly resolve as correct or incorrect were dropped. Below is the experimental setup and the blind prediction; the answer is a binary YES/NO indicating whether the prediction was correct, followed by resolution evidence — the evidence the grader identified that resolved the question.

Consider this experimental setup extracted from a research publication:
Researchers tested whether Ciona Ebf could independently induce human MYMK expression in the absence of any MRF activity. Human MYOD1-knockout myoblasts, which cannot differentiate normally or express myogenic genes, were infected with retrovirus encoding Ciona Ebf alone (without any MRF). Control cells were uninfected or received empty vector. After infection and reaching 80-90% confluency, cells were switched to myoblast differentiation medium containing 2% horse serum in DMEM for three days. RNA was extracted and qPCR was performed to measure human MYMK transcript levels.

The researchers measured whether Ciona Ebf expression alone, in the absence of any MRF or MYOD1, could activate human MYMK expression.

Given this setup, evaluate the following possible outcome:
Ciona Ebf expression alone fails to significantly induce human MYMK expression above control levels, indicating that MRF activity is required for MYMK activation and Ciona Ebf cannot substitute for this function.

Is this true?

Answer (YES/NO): YES